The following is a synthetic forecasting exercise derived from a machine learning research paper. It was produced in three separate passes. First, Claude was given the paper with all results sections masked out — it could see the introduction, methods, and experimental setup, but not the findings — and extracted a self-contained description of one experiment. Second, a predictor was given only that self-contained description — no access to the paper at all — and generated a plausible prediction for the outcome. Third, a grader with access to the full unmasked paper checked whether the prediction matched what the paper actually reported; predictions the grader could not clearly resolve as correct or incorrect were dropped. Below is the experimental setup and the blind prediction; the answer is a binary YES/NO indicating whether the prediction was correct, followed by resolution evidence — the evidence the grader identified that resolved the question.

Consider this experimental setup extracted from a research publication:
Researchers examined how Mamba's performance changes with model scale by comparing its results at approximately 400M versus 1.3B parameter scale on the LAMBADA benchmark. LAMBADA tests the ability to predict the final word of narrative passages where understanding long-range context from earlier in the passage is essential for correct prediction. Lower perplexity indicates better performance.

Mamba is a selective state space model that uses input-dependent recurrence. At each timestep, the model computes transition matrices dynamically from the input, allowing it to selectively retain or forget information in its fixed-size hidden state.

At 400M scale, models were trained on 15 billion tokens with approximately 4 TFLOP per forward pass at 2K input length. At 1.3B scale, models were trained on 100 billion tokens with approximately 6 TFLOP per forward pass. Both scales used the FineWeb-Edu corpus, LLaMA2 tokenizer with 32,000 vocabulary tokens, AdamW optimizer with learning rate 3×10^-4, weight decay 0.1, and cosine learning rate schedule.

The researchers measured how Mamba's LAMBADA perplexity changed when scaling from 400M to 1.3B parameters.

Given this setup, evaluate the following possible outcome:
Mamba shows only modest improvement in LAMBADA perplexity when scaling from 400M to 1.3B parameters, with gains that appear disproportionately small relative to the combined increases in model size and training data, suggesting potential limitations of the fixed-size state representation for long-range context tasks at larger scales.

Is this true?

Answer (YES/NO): NO